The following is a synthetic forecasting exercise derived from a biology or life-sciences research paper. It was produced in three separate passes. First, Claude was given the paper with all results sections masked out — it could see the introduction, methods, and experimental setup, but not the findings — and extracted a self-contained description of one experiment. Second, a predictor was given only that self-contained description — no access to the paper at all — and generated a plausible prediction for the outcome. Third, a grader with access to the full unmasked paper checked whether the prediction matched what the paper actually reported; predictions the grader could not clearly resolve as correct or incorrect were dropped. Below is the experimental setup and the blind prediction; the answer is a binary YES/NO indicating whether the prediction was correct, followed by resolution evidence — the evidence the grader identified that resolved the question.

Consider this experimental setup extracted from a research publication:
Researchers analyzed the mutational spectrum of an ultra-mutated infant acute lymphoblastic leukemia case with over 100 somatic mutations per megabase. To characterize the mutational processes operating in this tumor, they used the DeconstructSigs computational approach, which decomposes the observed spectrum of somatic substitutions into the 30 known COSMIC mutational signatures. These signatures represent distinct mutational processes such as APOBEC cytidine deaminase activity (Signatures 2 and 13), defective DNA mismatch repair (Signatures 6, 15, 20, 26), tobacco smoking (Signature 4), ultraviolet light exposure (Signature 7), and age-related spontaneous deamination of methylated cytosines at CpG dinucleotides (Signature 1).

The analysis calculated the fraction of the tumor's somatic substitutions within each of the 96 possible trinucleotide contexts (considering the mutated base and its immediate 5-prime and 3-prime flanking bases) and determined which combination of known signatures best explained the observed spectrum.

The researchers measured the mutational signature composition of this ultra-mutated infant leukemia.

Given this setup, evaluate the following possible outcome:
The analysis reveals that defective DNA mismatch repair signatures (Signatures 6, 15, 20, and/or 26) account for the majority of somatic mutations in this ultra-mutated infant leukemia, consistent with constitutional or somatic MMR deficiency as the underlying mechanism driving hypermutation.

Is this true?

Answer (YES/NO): NO